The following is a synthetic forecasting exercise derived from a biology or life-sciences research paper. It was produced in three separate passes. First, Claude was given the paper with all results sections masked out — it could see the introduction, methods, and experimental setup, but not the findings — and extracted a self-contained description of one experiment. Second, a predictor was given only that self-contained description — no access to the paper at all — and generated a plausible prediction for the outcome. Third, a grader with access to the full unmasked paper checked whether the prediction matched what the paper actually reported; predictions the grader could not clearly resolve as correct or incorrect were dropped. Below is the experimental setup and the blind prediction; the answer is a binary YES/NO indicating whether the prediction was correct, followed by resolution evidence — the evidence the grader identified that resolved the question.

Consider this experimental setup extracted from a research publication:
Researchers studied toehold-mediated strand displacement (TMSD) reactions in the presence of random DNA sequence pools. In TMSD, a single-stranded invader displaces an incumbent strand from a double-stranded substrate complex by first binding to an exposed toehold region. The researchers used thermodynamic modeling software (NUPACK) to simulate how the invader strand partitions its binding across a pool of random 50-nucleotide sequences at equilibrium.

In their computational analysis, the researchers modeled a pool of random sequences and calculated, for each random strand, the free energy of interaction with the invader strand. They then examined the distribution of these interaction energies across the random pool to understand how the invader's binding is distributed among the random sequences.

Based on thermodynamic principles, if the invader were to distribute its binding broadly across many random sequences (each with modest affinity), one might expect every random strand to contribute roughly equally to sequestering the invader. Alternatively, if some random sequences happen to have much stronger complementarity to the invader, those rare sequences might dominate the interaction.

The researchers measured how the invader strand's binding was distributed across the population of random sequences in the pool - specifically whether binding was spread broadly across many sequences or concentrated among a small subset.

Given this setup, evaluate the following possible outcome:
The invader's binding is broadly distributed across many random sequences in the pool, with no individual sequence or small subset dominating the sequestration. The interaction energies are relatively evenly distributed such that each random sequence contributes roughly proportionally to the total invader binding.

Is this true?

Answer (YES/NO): NO